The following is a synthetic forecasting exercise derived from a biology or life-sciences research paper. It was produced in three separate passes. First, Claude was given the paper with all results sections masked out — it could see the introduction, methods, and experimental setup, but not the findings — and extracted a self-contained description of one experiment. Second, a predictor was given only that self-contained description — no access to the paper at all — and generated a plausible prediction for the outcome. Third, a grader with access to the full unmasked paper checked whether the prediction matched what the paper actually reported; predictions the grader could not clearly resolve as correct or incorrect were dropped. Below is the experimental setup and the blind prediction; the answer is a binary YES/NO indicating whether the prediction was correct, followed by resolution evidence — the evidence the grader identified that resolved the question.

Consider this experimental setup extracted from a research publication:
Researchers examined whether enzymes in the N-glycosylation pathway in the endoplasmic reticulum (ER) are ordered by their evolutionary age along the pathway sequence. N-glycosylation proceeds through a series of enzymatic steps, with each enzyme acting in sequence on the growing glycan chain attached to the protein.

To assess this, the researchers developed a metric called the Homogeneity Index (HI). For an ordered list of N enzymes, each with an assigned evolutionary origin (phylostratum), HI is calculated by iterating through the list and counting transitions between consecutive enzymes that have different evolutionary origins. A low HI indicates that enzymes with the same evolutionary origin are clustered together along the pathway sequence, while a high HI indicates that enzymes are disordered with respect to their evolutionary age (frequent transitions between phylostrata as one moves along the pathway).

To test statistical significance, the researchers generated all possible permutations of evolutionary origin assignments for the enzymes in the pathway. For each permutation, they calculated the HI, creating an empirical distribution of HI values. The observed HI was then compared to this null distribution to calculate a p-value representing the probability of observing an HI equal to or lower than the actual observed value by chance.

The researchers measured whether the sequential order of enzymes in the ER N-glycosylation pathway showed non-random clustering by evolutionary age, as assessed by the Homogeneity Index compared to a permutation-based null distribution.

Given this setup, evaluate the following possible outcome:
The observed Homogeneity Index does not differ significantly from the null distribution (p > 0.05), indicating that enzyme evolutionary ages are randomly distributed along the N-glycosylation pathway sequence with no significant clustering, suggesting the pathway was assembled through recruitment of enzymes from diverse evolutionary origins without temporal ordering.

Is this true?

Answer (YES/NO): NO